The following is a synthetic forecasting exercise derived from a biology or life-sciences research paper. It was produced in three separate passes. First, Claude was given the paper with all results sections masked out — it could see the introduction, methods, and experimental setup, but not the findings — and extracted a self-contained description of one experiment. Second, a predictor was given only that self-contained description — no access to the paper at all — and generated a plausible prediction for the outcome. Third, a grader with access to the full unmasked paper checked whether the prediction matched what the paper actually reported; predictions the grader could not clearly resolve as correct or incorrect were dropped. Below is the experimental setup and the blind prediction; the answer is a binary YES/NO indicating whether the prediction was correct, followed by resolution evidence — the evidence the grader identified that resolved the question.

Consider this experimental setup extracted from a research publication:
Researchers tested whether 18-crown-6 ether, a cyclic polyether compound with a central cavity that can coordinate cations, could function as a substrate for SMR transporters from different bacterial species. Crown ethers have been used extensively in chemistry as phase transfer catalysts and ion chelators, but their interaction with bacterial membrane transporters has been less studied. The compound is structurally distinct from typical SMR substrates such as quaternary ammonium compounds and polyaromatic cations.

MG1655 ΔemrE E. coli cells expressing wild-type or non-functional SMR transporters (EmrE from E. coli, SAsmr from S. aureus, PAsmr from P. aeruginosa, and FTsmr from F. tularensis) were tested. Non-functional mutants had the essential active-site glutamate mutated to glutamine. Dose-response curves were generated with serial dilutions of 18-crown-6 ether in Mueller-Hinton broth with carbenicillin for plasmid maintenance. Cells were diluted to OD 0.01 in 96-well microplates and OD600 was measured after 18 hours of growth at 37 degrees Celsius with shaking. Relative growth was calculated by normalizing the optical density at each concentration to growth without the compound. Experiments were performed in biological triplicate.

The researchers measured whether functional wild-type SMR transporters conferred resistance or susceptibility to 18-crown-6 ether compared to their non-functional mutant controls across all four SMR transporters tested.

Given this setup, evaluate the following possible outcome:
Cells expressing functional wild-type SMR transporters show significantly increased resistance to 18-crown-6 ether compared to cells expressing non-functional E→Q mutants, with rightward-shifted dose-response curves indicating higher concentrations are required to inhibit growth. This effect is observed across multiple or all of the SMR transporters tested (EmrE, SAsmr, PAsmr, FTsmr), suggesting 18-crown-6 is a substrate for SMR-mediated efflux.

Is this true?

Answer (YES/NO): NO